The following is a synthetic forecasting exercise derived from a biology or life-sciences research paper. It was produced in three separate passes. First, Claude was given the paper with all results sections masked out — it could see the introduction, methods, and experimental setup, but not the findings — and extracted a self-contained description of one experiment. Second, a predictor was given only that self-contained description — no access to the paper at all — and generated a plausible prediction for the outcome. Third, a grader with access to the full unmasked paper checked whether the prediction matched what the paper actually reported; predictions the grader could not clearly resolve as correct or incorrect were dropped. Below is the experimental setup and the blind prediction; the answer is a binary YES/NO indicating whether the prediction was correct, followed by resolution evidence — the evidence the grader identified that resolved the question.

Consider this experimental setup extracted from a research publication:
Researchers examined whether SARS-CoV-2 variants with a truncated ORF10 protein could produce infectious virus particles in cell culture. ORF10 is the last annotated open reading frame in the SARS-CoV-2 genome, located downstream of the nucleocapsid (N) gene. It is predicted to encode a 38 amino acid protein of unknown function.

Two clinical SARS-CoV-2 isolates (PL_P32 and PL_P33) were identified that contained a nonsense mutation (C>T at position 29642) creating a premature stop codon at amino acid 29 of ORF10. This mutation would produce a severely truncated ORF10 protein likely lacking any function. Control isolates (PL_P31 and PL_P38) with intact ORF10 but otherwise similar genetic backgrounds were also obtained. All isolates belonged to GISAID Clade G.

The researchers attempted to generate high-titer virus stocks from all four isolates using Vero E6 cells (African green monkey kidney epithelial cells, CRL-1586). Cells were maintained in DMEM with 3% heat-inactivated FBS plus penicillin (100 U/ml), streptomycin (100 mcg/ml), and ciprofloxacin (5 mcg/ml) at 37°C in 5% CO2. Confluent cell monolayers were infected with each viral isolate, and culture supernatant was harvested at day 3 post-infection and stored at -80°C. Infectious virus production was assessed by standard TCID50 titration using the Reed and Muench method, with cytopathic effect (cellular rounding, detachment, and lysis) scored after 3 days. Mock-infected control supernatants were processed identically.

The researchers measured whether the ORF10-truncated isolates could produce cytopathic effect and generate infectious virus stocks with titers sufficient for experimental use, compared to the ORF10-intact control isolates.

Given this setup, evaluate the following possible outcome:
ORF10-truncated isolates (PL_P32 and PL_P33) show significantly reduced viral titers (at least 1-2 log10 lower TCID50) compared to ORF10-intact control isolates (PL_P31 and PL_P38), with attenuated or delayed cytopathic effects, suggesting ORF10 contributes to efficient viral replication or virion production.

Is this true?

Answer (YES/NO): NO